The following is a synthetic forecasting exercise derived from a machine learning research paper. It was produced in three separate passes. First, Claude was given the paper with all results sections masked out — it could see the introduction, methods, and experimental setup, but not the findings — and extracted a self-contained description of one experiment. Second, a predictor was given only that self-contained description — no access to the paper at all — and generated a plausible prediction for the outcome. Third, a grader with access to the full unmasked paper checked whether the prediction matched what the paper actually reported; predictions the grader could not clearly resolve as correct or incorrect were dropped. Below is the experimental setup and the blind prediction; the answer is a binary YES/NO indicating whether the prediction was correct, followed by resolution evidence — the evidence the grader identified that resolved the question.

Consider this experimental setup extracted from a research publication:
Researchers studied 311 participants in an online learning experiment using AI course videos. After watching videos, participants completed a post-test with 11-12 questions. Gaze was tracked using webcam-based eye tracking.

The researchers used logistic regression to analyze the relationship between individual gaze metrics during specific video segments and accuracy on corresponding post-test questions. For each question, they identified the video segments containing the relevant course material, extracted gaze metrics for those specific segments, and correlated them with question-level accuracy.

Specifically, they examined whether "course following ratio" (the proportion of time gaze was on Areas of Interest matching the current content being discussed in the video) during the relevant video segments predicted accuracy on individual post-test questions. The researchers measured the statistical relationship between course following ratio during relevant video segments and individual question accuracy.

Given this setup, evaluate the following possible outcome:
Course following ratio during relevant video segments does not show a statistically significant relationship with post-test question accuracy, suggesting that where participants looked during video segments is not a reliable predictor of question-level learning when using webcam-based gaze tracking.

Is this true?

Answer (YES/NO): NO